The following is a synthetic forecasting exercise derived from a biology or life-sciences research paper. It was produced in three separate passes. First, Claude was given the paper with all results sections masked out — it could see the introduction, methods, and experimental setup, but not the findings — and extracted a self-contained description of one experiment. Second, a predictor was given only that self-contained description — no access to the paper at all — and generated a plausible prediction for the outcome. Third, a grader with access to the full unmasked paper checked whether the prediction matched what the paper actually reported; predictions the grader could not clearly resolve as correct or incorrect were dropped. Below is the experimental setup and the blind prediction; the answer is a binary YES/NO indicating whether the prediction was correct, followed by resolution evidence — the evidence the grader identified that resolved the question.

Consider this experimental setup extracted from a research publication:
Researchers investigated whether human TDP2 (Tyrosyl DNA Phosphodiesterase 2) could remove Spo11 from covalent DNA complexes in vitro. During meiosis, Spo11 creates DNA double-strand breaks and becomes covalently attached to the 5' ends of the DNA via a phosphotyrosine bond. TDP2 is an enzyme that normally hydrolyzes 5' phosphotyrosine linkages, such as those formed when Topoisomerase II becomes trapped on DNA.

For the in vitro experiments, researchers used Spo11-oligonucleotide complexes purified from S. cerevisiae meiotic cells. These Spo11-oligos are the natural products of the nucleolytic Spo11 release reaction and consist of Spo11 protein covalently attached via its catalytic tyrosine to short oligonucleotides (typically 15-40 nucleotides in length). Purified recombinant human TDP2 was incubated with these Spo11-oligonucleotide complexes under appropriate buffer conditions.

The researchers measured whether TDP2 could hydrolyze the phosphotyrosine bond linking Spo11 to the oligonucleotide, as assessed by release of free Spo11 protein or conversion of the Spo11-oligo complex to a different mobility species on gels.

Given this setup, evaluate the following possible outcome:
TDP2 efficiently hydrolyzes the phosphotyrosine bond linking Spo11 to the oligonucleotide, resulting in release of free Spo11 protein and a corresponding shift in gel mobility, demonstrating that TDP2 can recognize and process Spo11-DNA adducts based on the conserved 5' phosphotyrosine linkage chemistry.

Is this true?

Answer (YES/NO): YES